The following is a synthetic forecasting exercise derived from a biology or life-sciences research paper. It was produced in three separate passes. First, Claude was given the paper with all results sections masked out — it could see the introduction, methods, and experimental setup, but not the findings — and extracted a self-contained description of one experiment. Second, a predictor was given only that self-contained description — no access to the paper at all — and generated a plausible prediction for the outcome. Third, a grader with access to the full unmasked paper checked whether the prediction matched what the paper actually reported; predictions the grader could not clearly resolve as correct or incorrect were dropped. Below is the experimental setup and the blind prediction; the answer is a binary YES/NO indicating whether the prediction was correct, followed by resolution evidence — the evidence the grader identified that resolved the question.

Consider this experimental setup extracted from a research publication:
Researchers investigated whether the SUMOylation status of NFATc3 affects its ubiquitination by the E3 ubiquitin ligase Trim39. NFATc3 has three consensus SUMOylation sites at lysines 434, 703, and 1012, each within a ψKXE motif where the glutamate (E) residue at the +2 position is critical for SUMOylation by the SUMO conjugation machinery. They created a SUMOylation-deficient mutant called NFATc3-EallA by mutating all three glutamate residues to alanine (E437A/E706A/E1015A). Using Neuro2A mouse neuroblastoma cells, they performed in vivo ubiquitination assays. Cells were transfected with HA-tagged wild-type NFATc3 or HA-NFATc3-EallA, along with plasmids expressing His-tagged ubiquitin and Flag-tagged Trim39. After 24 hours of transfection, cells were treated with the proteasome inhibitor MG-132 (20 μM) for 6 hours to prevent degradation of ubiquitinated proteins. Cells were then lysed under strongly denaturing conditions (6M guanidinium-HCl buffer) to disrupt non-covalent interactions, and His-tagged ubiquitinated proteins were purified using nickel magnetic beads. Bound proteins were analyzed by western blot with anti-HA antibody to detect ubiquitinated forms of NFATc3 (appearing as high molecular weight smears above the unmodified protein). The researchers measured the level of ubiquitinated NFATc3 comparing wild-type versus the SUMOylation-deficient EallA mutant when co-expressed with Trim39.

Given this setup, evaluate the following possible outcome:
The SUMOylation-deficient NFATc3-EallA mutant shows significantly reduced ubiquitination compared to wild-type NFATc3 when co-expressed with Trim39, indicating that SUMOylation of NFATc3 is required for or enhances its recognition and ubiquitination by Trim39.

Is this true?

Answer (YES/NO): YES